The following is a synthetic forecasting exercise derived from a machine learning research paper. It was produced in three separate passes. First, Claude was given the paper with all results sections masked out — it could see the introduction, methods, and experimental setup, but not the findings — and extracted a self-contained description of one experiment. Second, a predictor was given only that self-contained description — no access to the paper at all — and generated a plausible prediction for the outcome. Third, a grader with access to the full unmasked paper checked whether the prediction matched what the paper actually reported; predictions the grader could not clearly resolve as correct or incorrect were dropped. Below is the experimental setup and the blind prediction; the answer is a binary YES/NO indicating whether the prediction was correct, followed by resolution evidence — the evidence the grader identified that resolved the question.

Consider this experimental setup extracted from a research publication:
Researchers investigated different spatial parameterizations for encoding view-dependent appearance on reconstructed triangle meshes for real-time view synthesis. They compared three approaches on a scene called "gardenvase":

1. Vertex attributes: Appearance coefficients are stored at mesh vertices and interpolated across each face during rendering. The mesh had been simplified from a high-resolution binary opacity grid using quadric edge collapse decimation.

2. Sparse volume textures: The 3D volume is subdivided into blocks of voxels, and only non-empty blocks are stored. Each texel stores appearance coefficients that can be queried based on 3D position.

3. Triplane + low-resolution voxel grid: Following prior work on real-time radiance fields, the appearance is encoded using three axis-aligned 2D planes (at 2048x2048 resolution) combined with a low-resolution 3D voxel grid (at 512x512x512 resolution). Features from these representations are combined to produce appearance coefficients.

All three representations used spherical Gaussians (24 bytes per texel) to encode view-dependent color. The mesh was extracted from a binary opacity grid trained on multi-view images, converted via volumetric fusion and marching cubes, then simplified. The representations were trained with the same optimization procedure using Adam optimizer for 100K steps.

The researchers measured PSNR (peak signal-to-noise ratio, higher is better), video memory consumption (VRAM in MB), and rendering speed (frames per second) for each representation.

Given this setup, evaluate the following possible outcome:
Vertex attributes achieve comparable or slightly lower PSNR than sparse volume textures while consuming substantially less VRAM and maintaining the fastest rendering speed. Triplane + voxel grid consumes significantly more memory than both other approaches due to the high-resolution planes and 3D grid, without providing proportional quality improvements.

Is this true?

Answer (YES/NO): NO